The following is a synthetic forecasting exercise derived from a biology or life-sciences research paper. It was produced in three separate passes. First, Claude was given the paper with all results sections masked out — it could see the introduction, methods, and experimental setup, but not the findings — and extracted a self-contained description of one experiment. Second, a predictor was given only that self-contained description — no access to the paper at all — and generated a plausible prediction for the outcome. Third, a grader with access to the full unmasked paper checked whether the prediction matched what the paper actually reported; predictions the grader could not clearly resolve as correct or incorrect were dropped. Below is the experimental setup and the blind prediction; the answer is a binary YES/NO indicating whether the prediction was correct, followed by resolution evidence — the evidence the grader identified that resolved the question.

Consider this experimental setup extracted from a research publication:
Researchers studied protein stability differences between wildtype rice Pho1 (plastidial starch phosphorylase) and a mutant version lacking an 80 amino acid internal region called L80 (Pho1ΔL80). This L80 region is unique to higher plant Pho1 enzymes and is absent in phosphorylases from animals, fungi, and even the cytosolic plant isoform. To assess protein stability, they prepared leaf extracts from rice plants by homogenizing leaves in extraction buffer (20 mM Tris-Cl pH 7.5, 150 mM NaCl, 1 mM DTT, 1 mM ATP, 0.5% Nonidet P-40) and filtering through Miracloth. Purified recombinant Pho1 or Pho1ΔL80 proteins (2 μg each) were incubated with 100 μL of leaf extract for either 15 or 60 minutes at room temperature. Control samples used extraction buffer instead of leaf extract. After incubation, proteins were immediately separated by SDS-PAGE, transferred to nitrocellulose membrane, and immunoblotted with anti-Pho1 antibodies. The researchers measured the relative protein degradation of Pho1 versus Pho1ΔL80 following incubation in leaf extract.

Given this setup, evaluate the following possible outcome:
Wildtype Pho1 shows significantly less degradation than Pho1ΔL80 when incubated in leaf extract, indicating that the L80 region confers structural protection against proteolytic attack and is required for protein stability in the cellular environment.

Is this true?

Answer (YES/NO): YES